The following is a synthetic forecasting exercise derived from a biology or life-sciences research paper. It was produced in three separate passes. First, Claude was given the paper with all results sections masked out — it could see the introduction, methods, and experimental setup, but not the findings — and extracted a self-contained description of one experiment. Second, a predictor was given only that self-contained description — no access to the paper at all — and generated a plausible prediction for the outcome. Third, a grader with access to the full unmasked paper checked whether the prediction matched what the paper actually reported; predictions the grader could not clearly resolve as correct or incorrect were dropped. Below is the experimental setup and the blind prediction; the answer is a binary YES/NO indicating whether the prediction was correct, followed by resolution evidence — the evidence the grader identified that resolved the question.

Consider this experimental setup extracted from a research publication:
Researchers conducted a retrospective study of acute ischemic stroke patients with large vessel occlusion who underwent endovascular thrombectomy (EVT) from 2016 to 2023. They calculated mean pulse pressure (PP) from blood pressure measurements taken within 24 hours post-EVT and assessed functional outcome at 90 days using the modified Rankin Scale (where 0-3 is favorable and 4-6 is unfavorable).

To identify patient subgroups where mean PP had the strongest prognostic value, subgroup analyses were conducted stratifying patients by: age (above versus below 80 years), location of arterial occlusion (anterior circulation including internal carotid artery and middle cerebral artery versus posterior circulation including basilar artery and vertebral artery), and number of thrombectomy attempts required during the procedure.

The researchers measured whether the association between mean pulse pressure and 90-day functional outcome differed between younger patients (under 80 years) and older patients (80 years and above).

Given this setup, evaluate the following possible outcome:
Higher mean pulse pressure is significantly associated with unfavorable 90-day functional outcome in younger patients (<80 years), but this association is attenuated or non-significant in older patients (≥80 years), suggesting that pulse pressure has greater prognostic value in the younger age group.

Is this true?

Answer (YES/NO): NO